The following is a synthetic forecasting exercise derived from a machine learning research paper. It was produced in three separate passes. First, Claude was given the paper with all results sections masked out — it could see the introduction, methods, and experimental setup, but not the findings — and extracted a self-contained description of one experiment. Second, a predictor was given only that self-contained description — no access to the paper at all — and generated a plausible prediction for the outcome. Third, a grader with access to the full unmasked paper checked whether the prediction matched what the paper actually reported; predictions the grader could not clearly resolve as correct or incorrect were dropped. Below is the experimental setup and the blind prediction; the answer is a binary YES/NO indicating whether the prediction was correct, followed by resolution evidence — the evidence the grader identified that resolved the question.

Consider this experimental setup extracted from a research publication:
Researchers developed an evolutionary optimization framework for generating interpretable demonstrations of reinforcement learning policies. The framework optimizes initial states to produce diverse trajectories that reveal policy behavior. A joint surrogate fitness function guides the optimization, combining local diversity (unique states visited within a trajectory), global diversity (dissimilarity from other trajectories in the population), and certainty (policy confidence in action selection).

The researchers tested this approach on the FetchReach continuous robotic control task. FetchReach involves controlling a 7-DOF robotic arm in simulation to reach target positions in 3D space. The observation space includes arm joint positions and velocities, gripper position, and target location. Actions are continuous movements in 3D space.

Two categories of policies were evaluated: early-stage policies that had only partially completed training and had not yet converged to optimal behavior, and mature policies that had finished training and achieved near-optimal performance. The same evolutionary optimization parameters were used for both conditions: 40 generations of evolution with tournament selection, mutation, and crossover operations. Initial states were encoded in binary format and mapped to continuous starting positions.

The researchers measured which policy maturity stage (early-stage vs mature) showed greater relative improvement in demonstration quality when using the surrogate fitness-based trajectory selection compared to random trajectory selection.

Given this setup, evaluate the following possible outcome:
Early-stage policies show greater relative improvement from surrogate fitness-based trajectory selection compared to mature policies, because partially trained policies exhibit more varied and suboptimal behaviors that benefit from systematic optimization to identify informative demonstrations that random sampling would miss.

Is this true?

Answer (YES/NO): YES